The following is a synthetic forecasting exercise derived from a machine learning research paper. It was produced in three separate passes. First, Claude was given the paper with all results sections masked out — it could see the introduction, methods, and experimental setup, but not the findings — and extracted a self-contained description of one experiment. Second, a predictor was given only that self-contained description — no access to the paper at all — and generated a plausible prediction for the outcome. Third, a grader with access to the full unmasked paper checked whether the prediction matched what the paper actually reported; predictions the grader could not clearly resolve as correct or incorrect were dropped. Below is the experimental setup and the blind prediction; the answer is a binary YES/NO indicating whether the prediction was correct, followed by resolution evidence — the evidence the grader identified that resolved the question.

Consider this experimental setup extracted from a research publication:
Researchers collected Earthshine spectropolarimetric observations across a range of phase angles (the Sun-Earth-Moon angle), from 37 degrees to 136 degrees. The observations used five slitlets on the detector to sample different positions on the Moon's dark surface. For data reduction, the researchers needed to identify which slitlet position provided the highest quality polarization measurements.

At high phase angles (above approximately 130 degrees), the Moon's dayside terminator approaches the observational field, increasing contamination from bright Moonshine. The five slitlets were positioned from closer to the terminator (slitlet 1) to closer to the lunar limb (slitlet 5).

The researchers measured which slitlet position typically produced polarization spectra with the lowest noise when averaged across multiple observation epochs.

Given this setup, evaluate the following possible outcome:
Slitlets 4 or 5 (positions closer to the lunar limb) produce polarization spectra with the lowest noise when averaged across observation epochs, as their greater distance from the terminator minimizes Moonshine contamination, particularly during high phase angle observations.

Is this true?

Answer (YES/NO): YES